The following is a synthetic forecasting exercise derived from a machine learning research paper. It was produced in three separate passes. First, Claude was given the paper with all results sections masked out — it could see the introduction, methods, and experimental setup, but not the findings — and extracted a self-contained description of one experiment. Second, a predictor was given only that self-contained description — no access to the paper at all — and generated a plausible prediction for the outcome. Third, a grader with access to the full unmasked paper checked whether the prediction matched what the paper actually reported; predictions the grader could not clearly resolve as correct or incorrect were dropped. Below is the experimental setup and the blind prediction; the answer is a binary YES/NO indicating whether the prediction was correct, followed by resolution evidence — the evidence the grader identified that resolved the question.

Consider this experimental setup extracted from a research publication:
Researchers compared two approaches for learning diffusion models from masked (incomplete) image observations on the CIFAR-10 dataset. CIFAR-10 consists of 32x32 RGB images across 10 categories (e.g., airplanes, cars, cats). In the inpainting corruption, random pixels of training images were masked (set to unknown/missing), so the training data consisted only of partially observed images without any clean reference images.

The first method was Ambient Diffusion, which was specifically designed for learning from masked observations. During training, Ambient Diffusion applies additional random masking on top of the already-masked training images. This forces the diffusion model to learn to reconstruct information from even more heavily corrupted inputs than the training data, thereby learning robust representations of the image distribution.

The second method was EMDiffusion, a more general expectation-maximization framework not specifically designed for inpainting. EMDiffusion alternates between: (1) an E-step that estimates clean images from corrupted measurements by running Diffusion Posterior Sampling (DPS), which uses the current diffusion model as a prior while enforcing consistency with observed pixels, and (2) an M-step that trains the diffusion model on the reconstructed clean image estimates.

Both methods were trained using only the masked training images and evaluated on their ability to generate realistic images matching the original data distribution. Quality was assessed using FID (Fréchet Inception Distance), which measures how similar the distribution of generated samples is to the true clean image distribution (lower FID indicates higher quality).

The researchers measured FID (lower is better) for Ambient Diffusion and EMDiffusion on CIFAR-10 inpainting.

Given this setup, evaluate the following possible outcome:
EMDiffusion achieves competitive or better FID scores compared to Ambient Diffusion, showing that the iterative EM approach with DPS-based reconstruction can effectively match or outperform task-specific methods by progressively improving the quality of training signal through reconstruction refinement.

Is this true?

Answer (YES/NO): YES